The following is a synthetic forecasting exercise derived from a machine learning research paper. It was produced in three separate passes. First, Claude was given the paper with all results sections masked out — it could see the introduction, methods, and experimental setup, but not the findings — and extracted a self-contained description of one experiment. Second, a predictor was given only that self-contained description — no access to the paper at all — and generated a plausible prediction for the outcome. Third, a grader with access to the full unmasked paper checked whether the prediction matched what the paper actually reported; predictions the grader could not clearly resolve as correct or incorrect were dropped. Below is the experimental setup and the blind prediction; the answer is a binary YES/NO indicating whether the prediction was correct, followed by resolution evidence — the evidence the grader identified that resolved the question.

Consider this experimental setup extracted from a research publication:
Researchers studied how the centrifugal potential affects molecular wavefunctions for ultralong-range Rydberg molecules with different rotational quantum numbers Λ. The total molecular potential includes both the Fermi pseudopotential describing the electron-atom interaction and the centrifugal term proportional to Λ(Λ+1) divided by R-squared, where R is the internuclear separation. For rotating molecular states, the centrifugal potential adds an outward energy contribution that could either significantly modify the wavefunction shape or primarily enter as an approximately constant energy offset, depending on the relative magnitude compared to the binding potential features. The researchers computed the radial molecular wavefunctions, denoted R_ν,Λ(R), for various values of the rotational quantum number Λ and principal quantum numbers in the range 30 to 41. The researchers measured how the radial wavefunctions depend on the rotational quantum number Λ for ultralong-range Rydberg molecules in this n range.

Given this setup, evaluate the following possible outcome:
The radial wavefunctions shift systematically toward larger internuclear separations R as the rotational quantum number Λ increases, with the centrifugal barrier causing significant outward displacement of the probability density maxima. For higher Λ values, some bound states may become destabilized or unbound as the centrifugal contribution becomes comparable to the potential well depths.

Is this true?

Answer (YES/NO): NO